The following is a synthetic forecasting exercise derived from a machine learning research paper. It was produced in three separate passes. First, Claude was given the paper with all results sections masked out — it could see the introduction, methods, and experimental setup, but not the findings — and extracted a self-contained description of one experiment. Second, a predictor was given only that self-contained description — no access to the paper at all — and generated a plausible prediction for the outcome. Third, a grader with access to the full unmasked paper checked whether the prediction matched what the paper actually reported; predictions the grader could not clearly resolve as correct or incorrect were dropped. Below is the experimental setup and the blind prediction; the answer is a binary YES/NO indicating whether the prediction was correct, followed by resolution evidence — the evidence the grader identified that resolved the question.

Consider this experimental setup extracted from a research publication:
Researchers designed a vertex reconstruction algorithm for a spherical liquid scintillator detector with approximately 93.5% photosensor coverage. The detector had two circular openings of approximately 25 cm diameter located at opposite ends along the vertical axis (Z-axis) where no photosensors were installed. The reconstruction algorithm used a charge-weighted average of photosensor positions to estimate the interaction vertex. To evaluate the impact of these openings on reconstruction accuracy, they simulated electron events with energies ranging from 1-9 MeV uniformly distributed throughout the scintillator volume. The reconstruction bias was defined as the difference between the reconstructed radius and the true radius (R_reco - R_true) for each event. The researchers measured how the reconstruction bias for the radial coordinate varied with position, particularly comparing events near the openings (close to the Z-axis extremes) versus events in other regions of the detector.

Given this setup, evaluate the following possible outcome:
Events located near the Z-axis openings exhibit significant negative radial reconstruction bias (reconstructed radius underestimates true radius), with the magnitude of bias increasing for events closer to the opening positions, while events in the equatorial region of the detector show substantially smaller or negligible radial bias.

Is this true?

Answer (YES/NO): YES